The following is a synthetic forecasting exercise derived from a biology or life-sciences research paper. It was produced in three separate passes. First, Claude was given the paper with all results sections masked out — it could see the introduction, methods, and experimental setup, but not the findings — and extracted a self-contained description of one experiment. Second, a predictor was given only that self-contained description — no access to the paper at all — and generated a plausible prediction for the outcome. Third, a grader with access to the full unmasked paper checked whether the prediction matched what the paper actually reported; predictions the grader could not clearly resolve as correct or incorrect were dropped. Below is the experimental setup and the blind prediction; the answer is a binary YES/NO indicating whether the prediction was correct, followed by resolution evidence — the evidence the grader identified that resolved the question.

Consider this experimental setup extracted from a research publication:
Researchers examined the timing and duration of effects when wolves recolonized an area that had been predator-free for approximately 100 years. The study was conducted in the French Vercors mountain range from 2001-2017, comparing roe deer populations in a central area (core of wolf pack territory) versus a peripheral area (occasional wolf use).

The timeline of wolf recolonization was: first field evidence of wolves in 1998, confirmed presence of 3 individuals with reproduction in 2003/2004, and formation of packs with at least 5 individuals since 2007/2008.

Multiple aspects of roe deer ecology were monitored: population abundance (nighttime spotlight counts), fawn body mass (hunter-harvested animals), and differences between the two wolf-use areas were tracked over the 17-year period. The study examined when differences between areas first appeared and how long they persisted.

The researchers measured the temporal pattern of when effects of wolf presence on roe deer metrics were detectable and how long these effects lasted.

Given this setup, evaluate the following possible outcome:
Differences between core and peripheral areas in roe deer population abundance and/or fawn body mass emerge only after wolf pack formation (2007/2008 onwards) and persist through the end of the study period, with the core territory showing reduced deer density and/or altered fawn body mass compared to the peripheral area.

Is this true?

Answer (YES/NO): NO